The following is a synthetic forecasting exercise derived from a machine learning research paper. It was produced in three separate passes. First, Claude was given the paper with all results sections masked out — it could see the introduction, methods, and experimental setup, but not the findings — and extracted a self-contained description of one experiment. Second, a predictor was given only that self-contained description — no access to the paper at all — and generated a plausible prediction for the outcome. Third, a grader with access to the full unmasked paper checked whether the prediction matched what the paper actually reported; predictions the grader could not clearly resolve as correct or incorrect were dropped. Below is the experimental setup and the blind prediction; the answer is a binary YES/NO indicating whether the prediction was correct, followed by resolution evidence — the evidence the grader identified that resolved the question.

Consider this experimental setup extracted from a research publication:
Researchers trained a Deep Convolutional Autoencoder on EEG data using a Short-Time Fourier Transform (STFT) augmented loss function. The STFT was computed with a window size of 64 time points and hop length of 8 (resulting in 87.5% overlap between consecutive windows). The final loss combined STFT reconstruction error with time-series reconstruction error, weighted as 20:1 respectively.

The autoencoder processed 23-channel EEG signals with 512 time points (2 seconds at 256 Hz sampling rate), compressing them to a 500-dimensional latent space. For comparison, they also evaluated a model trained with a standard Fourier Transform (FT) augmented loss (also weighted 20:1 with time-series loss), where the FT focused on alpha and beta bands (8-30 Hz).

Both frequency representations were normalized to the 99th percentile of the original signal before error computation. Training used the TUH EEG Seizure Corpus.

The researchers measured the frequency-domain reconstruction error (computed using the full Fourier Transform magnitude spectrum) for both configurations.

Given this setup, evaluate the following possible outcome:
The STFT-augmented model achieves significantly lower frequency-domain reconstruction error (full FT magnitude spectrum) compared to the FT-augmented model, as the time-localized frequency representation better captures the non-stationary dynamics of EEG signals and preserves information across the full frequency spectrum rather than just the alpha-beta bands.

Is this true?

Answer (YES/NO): NO